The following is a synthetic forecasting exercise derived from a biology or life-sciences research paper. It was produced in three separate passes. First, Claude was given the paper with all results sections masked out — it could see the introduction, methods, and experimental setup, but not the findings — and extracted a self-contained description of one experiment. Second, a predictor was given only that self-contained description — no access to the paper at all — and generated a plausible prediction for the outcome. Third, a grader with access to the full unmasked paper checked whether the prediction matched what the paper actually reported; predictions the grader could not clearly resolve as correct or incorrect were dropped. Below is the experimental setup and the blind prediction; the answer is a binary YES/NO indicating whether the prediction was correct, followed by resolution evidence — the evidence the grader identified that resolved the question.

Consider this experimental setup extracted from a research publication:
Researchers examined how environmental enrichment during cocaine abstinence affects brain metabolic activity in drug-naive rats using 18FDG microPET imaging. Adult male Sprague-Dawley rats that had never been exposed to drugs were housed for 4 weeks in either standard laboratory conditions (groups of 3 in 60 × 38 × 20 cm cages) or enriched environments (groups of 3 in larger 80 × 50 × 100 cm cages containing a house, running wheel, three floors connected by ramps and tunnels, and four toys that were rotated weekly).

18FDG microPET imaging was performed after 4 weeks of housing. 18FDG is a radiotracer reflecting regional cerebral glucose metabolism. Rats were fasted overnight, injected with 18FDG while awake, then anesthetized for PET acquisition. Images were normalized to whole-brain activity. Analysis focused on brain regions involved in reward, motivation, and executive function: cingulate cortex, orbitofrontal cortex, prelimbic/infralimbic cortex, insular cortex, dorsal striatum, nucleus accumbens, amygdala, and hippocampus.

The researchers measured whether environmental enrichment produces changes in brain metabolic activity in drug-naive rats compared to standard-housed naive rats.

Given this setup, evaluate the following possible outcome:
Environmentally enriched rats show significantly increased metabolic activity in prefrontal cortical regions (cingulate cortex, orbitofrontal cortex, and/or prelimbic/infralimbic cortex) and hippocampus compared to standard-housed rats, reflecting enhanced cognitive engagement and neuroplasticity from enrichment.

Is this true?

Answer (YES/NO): NO